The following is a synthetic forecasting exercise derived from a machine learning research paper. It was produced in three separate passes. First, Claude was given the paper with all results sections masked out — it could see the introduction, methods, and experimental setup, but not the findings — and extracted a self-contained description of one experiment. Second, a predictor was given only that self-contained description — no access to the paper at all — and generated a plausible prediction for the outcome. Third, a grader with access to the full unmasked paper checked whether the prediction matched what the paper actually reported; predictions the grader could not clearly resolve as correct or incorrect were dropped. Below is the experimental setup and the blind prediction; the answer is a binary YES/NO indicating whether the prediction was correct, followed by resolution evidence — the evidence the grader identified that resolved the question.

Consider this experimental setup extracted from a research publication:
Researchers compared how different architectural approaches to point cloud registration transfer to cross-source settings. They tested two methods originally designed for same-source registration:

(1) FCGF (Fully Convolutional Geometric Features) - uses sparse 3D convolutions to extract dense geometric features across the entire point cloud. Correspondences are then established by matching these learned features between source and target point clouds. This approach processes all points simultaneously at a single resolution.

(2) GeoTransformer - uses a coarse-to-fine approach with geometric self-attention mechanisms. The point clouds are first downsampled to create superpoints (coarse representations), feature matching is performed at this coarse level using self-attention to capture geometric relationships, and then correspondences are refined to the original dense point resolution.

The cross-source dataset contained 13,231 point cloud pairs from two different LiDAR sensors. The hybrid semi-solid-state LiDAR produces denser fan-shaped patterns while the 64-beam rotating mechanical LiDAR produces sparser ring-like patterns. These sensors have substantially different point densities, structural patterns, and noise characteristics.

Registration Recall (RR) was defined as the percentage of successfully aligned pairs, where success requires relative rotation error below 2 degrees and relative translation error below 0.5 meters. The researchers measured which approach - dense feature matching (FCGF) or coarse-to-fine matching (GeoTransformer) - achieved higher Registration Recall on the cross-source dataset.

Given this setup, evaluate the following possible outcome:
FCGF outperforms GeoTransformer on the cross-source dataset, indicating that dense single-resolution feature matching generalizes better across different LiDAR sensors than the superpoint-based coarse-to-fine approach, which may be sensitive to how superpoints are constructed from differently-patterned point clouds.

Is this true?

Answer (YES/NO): NO